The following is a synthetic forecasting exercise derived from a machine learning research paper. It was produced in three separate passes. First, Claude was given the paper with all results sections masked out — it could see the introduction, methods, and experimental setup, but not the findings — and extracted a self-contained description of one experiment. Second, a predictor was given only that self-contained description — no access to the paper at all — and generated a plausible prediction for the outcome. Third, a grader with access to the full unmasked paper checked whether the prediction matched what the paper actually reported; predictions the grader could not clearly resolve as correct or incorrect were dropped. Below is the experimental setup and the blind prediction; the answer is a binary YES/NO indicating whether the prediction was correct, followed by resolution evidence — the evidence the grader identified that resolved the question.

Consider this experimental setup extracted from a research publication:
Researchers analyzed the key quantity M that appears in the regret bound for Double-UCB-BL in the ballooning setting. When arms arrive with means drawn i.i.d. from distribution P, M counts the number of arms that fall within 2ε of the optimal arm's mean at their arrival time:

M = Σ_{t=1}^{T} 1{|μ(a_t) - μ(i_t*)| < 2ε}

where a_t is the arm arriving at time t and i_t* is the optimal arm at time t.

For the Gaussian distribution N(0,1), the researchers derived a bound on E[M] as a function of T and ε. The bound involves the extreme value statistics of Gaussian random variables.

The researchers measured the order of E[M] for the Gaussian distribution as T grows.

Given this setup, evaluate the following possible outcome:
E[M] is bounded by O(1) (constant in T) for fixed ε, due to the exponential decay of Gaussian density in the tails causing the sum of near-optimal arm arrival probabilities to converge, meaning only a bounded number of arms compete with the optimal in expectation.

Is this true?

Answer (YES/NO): NO